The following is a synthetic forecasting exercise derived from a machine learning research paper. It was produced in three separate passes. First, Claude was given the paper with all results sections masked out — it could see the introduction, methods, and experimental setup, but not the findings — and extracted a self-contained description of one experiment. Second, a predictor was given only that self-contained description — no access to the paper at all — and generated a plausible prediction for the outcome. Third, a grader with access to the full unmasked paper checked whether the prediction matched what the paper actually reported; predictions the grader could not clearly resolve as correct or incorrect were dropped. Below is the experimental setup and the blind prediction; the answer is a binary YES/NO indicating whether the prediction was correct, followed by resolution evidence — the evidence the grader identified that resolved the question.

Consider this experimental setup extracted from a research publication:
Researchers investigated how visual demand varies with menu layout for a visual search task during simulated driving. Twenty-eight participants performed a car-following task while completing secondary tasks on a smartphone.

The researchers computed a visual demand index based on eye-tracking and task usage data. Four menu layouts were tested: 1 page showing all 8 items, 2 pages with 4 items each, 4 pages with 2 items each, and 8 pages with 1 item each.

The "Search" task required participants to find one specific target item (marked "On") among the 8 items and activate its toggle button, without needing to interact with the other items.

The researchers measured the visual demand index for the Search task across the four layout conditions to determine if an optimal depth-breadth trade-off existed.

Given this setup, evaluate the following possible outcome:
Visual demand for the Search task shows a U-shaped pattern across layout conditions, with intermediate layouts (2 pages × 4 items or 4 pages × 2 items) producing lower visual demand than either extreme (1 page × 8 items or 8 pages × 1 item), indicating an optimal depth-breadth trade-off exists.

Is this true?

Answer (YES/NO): NO